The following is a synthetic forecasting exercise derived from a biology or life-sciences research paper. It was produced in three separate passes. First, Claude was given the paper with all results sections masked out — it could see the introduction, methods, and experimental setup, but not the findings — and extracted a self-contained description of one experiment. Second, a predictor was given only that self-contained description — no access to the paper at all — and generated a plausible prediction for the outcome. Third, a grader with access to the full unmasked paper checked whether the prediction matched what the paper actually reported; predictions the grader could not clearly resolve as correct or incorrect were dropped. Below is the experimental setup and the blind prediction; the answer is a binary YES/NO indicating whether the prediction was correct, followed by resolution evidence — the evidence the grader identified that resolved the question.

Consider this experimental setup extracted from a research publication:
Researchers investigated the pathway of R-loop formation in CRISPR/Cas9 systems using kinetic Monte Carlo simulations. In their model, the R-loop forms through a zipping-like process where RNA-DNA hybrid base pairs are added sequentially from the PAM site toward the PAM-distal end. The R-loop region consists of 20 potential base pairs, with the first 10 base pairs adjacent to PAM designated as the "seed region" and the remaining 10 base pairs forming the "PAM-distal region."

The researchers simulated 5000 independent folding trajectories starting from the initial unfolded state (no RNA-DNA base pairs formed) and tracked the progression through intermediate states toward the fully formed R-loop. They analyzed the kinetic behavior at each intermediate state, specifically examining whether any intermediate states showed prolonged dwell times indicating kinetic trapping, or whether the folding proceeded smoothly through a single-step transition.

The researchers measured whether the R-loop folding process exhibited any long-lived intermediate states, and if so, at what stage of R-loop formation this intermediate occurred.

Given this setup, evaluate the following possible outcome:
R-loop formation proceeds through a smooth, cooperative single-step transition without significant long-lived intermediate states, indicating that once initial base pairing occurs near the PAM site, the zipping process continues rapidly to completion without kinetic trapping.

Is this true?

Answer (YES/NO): NO